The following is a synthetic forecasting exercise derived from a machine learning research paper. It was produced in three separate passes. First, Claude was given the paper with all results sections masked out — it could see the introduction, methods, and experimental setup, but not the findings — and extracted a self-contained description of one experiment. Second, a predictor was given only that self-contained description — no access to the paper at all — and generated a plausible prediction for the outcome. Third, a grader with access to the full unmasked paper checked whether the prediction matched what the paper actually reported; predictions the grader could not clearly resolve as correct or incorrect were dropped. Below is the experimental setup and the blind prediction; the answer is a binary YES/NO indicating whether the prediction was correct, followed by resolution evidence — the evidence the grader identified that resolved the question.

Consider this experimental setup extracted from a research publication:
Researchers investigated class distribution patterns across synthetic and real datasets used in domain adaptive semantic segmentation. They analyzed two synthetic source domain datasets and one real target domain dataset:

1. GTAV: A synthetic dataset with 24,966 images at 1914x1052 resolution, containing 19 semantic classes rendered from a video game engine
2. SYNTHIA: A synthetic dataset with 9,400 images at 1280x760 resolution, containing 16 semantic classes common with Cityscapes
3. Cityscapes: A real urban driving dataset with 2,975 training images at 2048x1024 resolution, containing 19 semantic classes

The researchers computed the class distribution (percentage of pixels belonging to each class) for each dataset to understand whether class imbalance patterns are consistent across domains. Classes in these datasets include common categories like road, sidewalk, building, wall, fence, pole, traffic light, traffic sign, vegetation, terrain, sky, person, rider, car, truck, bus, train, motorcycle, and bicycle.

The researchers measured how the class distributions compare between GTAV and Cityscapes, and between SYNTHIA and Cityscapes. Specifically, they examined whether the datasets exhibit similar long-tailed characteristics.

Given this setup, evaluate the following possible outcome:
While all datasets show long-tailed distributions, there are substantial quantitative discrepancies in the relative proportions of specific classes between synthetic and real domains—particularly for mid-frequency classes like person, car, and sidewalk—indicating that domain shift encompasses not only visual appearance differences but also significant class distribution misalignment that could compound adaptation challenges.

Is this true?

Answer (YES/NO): NO